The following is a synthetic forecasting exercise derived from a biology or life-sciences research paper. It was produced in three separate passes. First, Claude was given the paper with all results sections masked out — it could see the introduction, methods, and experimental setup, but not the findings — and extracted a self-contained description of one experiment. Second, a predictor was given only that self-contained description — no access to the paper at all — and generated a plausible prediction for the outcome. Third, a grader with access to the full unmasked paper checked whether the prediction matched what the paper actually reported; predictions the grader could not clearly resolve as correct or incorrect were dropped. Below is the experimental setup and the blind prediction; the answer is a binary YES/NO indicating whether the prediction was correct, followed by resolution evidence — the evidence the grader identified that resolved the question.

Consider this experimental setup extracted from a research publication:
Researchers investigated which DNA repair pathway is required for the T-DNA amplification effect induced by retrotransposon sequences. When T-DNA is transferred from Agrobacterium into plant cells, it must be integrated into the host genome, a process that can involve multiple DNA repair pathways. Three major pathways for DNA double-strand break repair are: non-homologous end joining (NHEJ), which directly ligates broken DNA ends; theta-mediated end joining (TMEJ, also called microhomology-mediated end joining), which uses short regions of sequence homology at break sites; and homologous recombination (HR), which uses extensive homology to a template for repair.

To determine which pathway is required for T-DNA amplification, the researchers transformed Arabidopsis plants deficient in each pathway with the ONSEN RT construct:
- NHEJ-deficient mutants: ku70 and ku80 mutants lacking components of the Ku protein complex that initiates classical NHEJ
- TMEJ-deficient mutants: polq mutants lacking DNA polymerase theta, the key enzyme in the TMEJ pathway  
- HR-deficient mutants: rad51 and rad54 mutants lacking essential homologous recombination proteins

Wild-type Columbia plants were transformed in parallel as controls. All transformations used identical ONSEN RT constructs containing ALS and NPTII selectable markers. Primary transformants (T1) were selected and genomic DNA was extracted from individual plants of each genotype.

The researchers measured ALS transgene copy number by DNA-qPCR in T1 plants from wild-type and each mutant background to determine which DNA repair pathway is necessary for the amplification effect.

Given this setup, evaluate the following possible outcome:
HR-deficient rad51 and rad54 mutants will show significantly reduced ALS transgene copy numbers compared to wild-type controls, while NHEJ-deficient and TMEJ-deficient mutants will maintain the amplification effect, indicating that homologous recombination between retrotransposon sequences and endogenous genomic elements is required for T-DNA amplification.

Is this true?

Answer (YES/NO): NO